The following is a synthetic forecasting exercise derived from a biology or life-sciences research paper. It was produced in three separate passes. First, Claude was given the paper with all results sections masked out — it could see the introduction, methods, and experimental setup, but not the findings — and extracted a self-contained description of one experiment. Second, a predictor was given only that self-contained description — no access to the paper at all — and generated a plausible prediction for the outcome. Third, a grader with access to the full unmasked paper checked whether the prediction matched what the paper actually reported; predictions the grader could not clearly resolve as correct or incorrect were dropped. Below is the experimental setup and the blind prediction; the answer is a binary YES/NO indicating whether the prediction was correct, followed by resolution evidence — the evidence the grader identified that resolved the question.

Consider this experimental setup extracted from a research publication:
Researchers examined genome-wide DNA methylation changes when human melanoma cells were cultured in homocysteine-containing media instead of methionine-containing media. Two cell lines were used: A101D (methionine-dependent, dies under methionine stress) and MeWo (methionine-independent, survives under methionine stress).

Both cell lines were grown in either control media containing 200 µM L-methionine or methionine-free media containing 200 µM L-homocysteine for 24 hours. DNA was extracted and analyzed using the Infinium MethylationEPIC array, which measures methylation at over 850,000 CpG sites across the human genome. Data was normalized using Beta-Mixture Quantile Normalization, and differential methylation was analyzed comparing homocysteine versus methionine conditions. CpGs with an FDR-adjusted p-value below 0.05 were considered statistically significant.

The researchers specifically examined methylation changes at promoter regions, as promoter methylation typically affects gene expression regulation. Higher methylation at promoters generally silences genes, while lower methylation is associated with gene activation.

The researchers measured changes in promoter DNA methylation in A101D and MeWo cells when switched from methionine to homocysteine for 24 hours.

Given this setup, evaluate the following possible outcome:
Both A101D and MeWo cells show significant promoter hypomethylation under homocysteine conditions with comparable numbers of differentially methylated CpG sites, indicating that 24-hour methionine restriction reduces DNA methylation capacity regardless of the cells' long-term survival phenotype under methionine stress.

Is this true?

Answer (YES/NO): NO